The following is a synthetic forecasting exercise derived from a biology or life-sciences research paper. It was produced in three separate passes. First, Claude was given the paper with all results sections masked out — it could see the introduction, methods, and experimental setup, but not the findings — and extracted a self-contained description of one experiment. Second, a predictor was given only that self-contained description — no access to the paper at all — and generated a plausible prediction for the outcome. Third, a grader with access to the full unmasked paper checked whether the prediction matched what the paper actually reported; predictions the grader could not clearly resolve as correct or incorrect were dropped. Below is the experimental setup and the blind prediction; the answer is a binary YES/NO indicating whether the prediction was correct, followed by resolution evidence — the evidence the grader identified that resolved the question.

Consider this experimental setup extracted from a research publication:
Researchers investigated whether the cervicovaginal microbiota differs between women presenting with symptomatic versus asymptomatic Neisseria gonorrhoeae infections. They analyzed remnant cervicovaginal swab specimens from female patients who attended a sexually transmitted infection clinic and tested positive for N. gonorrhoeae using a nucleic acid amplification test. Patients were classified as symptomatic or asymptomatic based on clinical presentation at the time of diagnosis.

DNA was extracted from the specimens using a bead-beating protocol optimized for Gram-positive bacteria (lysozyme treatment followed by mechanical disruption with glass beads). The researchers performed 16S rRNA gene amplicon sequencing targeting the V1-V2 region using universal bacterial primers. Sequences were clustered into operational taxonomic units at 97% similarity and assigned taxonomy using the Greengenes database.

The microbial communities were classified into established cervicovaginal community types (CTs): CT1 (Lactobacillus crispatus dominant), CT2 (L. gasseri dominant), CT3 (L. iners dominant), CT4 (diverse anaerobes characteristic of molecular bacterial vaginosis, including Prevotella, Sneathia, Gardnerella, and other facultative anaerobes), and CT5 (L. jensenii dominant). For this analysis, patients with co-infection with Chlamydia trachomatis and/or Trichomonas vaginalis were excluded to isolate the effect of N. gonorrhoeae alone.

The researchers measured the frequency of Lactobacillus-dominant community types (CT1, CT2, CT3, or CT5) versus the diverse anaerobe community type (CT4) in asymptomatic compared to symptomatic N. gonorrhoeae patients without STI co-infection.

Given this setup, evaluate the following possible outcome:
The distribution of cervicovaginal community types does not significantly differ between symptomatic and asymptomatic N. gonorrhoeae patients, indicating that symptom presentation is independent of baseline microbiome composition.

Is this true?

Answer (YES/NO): NO